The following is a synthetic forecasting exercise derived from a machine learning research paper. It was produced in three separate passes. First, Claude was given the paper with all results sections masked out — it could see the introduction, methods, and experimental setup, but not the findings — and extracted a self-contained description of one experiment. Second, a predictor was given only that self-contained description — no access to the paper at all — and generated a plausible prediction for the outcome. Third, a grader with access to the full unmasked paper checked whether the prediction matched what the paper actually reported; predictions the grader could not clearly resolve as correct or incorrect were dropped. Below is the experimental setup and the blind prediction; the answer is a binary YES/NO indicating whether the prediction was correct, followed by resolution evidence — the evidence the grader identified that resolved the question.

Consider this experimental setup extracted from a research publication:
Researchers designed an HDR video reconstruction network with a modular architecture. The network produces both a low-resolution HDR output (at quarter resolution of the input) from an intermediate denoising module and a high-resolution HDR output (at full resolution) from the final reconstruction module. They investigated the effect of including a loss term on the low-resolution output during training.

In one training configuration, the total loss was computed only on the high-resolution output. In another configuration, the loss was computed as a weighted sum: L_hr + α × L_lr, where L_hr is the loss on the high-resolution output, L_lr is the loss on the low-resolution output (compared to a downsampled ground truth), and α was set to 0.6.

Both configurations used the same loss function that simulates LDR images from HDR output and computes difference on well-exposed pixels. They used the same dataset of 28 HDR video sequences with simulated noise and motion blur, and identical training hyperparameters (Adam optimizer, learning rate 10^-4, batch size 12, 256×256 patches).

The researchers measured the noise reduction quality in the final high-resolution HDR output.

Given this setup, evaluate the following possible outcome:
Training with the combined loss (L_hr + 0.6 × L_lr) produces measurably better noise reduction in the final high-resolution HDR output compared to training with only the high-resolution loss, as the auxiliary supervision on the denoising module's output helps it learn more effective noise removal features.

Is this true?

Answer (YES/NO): YES